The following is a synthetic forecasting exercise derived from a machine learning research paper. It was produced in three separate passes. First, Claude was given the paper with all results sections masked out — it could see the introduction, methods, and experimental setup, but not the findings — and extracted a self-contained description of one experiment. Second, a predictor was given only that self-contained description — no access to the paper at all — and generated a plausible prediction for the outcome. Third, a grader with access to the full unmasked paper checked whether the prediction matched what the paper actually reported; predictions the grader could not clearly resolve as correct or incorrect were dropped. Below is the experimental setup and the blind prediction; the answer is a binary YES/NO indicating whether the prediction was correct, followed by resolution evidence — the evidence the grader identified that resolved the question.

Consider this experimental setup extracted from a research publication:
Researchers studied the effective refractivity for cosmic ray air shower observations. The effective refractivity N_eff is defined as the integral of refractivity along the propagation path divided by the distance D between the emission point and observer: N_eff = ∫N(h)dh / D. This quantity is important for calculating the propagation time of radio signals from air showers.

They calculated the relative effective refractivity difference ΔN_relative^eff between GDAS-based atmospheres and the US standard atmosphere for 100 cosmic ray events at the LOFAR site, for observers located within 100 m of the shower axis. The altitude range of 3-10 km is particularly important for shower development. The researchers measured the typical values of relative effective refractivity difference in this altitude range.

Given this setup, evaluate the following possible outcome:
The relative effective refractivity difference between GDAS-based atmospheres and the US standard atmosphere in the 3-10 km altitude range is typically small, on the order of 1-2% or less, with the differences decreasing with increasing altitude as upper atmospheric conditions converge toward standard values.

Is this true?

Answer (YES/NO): NO